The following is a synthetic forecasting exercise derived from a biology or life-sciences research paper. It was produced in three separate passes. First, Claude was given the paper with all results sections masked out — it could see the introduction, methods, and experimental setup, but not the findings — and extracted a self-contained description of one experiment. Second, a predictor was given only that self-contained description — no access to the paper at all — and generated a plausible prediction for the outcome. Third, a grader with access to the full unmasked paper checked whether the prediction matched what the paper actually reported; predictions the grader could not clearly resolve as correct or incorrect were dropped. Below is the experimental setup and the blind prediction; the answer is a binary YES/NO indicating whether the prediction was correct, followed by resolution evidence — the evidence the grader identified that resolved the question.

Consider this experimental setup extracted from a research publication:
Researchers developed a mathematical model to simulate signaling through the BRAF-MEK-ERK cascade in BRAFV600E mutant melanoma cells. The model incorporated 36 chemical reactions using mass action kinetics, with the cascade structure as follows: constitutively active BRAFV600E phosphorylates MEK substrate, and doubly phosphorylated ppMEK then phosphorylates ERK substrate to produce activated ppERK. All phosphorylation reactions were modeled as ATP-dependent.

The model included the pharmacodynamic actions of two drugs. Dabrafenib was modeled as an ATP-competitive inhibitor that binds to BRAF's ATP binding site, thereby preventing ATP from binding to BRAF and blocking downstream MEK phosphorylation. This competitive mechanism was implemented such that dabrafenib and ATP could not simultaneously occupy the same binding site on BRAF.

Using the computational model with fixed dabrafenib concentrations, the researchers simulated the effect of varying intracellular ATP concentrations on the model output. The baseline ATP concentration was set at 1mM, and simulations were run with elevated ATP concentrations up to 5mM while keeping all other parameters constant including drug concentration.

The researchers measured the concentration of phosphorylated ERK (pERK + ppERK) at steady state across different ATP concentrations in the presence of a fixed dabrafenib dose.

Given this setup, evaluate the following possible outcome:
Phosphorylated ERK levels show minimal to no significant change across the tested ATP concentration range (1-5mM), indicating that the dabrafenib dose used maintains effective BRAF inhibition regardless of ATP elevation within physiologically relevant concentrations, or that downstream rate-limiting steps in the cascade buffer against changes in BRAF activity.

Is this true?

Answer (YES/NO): NO